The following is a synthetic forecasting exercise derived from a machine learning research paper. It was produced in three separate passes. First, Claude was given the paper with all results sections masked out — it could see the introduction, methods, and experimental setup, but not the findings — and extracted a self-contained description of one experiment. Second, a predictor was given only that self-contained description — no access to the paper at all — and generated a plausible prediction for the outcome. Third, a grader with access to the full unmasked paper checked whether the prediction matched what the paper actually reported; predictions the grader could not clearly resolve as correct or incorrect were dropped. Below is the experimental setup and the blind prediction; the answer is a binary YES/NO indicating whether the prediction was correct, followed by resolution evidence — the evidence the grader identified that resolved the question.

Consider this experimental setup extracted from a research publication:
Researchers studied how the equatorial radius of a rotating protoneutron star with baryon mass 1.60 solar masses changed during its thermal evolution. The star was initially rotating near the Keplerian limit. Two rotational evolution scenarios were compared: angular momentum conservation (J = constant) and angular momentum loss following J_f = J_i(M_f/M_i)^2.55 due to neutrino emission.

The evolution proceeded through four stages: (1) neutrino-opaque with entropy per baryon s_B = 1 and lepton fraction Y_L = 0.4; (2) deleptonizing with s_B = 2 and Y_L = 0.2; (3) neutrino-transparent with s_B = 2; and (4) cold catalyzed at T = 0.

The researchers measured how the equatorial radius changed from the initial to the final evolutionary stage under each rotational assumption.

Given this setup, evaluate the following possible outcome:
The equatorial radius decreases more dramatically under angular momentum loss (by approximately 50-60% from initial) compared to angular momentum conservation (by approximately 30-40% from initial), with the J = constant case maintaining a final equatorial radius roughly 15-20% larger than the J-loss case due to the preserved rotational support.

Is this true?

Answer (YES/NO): NO